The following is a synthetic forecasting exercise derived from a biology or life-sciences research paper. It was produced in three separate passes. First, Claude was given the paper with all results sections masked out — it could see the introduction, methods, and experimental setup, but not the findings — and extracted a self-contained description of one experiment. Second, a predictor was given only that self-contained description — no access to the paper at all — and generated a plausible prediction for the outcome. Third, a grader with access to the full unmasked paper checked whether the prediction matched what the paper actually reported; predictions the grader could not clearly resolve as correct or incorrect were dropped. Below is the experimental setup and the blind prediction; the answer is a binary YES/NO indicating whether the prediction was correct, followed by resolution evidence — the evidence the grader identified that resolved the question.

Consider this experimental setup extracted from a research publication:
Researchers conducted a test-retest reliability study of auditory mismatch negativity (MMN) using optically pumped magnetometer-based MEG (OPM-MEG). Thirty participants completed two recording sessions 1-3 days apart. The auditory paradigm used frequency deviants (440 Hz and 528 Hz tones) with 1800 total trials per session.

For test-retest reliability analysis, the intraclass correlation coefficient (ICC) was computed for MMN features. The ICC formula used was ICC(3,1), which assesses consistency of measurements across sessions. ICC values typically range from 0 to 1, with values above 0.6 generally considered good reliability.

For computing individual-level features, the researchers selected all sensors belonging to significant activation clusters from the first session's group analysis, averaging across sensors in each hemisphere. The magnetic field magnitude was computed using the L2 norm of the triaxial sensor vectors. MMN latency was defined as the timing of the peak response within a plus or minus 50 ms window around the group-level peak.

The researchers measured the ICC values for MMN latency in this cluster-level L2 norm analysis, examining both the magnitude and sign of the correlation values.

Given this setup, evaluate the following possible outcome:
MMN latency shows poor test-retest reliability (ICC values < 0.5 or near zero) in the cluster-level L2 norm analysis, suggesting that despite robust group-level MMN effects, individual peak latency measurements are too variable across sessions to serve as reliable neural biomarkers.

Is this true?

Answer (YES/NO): YES